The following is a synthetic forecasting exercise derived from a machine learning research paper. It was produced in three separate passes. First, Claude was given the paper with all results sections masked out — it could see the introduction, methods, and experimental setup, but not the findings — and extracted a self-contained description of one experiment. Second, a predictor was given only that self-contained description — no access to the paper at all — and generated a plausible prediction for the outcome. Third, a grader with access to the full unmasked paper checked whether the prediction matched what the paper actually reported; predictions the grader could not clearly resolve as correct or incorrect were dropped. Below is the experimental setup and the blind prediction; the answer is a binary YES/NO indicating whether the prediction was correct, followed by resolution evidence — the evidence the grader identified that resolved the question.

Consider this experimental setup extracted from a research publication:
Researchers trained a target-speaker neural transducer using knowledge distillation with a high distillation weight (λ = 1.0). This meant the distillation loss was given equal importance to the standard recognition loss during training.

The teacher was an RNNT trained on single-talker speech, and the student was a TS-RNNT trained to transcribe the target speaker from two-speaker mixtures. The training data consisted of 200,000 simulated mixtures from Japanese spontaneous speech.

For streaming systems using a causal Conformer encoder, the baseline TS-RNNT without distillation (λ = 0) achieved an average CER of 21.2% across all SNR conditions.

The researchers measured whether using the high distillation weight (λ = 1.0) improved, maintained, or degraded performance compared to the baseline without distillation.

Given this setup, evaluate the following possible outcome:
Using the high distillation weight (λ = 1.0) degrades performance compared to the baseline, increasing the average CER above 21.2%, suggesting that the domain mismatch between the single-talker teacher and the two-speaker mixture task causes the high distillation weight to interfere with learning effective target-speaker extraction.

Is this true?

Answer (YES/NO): YES